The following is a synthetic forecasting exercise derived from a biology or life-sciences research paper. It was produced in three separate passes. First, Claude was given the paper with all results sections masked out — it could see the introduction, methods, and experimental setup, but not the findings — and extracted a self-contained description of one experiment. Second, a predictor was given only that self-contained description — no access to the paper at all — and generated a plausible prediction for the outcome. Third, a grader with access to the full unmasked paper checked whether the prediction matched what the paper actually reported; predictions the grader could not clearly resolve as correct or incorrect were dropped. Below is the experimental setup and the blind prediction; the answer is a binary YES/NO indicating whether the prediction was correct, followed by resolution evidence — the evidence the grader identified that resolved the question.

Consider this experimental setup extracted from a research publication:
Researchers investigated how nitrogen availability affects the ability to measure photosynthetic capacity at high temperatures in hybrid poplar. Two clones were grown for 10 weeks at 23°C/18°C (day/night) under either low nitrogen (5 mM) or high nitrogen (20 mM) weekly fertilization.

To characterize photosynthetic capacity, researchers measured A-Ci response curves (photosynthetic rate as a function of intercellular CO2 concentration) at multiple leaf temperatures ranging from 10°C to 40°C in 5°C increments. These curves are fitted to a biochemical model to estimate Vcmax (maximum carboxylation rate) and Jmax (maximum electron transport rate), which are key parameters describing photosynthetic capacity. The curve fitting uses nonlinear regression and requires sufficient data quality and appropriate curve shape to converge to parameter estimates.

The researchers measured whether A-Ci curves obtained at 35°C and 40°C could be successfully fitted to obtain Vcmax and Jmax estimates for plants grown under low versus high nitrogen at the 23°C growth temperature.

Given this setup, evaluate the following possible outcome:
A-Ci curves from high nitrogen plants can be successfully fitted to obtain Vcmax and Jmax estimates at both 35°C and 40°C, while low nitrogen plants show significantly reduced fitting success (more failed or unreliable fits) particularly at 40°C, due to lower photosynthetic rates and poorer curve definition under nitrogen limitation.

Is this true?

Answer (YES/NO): NO